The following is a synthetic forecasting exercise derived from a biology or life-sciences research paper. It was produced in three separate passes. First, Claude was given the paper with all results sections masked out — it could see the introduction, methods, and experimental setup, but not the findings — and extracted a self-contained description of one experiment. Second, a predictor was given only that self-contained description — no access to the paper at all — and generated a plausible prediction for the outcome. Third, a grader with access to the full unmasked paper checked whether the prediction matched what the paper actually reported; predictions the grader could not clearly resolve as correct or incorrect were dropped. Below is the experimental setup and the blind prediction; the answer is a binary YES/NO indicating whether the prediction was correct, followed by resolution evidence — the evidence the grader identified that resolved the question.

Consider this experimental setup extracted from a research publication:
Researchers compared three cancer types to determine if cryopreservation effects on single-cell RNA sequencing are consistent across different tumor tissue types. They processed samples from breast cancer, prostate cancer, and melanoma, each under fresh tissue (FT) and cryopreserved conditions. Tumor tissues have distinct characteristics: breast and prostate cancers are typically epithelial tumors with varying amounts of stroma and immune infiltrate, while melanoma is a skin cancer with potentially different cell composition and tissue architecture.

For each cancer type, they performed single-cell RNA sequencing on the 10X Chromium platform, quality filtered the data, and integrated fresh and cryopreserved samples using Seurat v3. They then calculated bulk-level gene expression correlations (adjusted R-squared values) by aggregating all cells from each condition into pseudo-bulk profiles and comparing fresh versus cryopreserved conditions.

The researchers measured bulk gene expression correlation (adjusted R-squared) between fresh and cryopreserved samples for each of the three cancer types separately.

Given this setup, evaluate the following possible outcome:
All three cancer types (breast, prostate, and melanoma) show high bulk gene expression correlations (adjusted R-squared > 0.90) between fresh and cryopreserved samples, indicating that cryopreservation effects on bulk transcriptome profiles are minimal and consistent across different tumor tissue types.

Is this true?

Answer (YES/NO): YES